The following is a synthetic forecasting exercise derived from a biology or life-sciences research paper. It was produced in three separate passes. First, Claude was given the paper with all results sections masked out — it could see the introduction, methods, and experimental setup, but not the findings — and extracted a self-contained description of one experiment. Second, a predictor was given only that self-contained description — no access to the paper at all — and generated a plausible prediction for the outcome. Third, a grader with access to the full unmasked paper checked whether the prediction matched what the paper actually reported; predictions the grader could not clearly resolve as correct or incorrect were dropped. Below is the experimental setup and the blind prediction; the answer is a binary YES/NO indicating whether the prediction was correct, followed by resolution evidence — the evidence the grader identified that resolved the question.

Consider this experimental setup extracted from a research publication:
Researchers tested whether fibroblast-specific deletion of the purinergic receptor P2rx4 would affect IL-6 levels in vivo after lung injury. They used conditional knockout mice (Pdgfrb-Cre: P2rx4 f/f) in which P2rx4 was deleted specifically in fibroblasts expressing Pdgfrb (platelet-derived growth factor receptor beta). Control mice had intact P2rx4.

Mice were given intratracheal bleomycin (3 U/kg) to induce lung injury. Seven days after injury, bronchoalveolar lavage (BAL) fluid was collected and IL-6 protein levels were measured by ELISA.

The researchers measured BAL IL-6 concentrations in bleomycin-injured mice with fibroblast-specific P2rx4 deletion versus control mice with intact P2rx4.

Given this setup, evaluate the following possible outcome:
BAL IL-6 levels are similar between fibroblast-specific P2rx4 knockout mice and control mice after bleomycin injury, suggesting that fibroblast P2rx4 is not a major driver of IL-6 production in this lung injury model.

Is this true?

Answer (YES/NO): NO